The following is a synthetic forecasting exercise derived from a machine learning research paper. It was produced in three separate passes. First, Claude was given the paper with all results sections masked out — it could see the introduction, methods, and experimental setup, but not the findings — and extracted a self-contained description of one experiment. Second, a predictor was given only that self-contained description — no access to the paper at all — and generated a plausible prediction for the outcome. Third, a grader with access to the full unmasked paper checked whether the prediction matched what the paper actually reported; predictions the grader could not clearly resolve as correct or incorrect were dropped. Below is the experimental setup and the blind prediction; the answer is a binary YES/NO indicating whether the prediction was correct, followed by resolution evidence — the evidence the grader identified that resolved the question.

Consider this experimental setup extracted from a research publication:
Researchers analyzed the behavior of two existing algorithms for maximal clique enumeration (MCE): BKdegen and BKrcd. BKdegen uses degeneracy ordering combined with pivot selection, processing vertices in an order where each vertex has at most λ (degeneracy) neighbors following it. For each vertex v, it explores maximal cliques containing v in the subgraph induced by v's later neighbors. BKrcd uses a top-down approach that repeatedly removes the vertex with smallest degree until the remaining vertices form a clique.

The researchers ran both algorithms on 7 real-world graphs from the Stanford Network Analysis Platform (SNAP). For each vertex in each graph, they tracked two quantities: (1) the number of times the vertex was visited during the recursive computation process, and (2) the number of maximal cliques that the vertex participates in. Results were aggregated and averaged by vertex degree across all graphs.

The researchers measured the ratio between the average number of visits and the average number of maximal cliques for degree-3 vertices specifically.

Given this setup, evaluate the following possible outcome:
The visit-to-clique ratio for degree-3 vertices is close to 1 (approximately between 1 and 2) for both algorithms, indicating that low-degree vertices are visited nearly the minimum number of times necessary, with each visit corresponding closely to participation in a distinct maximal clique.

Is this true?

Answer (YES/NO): NO